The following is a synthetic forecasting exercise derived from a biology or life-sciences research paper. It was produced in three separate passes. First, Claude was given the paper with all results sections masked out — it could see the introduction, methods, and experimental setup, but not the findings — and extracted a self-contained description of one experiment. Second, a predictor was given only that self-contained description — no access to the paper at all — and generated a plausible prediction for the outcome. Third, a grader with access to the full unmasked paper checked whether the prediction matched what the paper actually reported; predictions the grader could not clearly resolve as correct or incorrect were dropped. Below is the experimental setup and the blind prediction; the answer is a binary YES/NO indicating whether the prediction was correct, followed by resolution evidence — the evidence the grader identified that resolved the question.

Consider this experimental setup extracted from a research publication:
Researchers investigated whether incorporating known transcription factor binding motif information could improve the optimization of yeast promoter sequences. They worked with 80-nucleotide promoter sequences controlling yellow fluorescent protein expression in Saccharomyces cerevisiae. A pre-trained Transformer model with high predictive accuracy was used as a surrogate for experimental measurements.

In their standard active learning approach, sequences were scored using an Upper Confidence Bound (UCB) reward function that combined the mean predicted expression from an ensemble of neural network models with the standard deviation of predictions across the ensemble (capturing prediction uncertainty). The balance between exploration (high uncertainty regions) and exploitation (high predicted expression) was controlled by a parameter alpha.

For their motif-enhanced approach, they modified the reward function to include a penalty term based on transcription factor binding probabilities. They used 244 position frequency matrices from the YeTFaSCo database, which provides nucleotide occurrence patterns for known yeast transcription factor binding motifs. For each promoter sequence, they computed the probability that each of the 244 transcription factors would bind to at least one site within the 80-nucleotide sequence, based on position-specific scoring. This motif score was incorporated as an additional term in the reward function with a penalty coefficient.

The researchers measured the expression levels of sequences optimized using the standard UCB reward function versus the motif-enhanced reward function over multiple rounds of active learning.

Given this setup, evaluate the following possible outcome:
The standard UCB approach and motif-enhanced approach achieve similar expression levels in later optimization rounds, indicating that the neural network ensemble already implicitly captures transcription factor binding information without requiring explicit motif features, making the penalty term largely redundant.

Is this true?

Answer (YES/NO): NO